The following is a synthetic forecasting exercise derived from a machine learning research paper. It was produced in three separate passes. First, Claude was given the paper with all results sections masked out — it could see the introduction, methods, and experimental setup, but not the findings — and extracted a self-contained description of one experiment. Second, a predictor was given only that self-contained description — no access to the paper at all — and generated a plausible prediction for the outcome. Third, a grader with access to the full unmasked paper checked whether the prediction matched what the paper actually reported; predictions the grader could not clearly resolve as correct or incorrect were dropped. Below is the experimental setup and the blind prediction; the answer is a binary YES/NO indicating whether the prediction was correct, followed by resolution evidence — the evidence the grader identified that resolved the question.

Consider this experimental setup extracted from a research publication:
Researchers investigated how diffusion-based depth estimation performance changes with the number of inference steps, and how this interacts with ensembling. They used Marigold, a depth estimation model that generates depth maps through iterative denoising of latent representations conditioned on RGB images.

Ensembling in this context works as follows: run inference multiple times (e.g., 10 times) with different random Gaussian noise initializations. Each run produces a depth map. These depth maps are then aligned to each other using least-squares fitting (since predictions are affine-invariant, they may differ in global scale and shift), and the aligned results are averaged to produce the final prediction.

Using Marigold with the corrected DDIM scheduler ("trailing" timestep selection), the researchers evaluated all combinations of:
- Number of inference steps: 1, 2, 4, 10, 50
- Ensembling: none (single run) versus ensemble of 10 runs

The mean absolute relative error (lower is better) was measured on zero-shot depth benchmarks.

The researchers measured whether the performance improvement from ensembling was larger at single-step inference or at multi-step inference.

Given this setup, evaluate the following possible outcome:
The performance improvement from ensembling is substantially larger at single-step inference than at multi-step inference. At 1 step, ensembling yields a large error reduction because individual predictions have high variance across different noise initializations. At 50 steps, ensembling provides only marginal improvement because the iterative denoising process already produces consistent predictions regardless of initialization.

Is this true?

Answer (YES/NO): NO